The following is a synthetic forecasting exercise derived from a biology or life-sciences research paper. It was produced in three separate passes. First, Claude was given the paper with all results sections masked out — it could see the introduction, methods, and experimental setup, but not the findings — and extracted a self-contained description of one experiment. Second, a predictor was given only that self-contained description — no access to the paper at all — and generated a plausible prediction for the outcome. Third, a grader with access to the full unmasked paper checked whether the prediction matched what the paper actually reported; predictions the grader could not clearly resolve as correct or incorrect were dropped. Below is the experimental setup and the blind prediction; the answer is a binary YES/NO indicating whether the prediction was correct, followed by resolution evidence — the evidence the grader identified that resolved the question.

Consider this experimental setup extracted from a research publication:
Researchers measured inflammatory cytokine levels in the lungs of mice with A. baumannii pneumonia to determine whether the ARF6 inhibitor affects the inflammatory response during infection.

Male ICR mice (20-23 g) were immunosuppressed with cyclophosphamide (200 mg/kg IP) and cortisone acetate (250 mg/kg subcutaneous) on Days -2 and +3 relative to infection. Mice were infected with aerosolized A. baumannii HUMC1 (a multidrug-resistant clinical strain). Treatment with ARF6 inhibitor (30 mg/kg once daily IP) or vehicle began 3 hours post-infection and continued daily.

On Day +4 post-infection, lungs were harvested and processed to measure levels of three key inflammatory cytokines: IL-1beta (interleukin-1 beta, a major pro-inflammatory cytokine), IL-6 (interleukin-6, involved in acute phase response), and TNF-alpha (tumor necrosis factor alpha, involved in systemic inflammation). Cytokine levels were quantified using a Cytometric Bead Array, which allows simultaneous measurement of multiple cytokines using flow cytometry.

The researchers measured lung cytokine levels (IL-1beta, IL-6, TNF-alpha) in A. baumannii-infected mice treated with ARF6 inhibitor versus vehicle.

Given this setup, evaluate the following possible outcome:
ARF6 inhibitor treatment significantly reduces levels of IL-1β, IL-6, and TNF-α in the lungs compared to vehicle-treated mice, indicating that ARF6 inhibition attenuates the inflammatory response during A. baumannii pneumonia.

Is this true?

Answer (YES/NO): NO